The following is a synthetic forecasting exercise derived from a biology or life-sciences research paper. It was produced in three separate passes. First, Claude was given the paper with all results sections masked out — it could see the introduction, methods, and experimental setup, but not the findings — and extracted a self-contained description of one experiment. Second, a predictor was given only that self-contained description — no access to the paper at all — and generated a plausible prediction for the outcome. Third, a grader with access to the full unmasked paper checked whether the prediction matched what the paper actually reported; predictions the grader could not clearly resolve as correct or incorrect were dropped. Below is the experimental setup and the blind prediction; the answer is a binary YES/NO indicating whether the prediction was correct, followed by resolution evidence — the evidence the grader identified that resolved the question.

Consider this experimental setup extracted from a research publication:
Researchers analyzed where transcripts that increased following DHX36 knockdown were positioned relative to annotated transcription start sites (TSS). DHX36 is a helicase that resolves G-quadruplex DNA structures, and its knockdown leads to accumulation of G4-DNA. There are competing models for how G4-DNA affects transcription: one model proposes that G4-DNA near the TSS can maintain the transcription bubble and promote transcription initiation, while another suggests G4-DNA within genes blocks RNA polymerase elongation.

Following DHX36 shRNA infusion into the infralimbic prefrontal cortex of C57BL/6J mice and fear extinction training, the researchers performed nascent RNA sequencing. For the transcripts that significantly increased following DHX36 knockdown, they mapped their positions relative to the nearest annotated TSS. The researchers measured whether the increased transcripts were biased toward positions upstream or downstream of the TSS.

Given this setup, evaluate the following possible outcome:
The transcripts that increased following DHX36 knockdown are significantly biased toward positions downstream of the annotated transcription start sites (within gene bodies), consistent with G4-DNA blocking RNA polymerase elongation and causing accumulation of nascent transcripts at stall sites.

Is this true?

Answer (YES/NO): NO